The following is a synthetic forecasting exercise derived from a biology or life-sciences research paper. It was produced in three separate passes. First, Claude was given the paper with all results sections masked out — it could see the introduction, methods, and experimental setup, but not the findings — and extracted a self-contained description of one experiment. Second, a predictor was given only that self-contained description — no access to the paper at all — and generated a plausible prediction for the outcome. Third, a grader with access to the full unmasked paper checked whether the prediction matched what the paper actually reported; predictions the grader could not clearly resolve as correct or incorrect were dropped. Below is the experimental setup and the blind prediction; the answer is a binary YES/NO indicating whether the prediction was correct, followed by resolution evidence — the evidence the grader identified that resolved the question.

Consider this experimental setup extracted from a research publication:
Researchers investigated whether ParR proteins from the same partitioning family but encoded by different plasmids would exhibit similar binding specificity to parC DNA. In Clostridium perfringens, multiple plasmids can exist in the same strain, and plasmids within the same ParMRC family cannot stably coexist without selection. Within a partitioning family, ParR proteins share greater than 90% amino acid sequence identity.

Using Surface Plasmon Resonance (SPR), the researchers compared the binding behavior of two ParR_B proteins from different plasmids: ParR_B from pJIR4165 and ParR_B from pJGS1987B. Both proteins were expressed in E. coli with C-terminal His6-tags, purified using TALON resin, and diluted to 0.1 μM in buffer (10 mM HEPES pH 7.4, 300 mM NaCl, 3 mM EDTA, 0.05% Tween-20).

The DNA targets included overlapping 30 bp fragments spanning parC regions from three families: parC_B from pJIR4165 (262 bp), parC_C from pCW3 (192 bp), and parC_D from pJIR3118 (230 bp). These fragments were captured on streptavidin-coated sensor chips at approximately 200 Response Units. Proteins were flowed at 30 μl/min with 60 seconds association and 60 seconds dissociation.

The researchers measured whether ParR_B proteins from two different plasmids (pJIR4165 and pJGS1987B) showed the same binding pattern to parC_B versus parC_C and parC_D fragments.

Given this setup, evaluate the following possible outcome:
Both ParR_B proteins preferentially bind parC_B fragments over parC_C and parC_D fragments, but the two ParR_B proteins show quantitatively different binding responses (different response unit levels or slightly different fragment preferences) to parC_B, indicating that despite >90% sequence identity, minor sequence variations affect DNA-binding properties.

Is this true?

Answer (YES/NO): NO